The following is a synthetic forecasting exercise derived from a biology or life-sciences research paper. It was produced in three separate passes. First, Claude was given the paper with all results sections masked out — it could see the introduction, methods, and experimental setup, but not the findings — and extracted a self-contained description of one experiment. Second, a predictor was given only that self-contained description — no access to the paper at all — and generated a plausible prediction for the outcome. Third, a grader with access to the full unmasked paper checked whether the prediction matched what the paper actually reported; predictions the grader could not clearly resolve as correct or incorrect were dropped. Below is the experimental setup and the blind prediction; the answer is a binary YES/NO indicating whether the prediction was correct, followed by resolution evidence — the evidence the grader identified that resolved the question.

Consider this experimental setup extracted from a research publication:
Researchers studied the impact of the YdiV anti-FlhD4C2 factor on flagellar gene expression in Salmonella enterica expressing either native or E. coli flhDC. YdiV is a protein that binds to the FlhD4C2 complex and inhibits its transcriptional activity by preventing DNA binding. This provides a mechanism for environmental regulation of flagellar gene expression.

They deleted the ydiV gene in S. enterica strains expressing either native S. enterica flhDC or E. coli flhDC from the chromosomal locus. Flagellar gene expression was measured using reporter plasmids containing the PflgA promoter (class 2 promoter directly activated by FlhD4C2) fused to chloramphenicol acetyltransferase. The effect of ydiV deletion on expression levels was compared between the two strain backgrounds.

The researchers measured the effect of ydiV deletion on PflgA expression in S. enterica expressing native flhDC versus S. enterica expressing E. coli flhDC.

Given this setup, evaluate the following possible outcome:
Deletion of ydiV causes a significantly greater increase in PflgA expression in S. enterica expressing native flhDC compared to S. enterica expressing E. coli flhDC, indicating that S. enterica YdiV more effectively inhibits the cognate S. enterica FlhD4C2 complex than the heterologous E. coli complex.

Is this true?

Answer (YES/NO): NO